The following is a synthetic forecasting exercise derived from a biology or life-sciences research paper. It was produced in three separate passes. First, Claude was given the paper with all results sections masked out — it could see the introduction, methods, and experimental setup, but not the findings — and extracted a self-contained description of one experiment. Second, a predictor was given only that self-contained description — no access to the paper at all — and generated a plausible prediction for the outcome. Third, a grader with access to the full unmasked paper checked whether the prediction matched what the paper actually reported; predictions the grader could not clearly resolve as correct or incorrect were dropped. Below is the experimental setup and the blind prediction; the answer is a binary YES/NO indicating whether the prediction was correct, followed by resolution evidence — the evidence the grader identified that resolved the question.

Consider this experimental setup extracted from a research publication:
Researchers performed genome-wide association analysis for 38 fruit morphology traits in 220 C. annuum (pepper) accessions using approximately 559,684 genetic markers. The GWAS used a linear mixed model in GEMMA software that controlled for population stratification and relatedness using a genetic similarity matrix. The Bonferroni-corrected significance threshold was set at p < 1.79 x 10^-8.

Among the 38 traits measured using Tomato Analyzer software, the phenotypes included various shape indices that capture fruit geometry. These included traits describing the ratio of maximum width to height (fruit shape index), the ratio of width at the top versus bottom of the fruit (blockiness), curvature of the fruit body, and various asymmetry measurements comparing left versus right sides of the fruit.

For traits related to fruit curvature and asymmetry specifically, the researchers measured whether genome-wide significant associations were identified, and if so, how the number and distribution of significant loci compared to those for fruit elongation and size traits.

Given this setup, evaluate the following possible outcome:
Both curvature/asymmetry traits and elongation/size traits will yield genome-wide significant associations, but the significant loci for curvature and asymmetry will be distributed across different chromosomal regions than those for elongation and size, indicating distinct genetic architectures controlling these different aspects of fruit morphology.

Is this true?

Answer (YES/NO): NO